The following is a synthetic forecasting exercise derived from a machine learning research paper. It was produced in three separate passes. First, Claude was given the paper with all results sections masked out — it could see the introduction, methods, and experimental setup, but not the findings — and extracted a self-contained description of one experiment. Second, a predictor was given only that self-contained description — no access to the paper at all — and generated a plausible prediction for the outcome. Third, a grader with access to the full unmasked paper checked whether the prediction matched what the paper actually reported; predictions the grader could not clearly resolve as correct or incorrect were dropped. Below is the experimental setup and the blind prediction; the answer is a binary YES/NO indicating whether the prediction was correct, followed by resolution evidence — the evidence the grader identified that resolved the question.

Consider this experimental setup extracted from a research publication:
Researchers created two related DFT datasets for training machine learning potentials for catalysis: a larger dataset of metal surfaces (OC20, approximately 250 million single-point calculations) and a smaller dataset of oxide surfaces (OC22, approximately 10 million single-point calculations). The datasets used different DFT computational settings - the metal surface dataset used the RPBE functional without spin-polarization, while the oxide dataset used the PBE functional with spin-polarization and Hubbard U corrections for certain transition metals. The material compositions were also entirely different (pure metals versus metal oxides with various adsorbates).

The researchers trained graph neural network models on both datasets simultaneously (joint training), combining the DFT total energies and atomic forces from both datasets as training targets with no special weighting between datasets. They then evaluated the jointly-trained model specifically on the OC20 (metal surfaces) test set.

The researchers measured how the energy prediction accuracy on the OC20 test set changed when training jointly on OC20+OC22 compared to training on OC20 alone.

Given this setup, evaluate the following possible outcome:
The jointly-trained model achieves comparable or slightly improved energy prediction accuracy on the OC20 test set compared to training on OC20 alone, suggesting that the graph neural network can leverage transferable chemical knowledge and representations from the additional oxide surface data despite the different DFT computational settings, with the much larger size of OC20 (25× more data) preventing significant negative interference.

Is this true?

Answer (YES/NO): NO